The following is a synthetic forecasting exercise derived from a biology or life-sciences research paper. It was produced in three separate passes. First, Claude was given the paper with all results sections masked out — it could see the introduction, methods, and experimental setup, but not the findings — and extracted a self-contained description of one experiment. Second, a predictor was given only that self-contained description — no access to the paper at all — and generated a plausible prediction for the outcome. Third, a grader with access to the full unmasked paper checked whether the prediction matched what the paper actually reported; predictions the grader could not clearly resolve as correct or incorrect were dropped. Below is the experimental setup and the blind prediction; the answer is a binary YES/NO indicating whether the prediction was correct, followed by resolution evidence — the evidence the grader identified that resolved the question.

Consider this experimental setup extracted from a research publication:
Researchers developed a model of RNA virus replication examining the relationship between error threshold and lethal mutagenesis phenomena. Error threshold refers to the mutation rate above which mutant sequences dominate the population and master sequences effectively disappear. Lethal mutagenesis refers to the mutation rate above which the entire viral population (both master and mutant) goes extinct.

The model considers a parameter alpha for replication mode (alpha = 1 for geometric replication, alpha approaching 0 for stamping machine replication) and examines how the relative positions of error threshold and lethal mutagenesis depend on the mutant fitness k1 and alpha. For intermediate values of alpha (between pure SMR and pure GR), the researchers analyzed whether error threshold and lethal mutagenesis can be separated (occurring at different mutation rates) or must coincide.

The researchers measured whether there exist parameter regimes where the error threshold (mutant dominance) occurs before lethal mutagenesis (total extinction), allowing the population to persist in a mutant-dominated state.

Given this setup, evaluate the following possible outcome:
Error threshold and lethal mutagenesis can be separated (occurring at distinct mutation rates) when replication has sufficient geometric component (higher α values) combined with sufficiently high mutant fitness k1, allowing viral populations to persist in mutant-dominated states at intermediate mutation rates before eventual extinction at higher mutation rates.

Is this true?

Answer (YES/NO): YES